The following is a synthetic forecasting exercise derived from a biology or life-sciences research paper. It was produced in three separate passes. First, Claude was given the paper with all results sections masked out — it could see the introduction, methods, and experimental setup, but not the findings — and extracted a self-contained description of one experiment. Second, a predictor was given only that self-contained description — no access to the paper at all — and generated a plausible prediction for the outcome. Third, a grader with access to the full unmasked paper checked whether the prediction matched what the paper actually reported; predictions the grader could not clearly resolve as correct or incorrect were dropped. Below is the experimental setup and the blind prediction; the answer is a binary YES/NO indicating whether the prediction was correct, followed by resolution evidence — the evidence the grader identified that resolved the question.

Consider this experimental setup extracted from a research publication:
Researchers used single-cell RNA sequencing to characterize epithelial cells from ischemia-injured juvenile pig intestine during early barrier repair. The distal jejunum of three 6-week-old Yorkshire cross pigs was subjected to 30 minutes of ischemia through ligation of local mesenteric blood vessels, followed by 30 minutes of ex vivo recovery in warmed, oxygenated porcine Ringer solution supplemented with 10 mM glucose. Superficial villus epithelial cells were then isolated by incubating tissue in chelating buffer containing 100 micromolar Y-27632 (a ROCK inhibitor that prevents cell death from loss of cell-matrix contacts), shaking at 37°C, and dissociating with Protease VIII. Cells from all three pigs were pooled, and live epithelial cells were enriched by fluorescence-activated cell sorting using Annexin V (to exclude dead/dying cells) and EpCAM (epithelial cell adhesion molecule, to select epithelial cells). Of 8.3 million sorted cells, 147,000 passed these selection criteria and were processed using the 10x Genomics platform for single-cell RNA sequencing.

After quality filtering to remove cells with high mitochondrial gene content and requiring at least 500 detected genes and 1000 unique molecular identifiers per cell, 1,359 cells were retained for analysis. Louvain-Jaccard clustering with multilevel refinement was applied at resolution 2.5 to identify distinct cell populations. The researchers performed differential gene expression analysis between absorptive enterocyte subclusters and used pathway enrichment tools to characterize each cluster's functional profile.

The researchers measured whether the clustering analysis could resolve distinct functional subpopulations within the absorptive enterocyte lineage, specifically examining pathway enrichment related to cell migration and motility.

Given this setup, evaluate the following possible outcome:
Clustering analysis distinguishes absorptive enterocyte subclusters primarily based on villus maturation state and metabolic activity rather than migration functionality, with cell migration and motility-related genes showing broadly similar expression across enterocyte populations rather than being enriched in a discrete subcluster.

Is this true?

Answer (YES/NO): NO